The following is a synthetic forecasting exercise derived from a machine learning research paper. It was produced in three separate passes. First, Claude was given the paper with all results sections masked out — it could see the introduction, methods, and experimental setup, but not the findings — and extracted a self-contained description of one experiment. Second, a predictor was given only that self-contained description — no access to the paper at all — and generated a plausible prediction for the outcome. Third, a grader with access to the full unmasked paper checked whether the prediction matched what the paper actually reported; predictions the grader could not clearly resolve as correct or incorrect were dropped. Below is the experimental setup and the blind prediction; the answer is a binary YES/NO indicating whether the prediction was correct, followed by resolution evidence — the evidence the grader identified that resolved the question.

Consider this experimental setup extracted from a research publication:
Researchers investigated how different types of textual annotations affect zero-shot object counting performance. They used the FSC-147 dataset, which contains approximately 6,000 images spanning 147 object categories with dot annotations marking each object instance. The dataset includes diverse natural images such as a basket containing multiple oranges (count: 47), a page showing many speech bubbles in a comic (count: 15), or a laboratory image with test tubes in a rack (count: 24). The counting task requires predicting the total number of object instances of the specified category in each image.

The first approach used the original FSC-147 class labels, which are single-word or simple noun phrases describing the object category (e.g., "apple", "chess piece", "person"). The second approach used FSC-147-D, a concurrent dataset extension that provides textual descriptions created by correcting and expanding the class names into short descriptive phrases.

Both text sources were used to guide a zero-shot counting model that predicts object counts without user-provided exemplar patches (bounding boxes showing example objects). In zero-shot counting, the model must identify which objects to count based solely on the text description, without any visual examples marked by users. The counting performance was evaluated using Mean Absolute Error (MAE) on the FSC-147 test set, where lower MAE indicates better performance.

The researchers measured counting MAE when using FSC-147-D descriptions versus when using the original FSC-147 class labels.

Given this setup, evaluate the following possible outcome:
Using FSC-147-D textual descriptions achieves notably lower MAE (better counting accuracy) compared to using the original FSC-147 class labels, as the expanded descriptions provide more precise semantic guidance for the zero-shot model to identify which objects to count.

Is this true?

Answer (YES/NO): NO